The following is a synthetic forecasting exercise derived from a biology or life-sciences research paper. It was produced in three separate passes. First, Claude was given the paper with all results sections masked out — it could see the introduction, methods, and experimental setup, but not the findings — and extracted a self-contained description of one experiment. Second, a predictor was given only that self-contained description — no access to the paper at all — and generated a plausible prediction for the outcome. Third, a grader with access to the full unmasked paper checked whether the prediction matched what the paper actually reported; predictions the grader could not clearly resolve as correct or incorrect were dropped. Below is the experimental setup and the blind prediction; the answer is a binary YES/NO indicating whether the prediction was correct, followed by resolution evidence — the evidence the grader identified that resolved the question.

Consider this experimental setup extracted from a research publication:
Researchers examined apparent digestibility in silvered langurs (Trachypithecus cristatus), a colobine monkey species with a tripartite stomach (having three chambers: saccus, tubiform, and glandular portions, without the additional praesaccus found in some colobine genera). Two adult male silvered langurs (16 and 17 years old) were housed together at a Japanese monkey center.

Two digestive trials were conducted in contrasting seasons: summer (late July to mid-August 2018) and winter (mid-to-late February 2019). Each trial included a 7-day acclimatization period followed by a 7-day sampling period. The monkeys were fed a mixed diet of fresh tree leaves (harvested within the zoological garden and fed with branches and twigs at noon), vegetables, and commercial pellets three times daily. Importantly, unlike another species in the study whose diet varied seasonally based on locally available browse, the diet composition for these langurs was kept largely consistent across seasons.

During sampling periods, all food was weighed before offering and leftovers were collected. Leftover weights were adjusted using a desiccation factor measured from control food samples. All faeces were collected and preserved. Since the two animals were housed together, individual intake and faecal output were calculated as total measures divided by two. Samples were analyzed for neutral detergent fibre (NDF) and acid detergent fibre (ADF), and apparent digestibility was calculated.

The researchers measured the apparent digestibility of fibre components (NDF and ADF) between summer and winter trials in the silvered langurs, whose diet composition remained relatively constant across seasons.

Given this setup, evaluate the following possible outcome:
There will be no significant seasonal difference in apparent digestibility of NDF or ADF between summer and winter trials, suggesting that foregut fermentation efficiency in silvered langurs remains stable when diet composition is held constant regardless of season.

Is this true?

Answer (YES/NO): NO